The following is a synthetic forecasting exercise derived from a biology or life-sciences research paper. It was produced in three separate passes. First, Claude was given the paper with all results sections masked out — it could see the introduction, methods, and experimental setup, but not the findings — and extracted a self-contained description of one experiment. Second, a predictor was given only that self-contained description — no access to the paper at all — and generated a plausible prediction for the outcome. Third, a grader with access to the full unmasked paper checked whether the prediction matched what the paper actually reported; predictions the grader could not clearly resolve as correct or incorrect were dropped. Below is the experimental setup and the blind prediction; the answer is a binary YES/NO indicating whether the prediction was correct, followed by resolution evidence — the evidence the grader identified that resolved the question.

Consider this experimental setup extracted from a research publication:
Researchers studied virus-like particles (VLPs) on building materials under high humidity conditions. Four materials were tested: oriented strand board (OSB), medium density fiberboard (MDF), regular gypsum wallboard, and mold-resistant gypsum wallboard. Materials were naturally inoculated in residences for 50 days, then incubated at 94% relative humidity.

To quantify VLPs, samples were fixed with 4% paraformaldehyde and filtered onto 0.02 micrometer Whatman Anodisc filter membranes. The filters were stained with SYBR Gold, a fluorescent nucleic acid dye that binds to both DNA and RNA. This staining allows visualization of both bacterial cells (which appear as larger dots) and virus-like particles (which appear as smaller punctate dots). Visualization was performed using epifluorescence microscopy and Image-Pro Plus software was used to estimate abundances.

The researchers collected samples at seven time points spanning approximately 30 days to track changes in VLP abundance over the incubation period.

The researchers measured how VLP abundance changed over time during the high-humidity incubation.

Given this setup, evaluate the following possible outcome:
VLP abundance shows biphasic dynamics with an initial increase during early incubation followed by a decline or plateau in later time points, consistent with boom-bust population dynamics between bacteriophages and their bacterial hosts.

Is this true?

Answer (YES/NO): NO